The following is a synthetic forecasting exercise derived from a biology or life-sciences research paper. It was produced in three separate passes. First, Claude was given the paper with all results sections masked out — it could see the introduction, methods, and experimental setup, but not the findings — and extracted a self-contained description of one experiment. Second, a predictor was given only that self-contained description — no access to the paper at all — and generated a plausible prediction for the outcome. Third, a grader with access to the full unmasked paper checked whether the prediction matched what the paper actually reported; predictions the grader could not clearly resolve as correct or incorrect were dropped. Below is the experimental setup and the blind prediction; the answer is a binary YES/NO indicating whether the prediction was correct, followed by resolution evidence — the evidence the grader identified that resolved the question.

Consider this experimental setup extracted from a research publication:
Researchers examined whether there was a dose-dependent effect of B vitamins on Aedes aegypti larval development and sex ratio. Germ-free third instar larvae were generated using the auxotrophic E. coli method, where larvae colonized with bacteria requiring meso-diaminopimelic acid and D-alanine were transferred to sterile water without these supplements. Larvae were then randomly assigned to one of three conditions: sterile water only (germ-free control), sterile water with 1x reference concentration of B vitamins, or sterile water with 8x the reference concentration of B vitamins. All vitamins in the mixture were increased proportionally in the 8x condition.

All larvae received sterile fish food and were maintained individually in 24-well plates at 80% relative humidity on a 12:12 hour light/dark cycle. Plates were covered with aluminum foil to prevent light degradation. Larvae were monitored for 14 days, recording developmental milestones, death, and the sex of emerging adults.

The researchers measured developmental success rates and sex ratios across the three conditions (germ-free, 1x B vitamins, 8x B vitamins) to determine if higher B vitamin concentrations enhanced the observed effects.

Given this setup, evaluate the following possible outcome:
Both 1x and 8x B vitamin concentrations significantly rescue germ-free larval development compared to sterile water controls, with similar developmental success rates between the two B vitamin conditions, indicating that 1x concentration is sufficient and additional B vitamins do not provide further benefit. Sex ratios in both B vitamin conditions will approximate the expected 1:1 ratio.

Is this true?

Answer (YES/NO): NO